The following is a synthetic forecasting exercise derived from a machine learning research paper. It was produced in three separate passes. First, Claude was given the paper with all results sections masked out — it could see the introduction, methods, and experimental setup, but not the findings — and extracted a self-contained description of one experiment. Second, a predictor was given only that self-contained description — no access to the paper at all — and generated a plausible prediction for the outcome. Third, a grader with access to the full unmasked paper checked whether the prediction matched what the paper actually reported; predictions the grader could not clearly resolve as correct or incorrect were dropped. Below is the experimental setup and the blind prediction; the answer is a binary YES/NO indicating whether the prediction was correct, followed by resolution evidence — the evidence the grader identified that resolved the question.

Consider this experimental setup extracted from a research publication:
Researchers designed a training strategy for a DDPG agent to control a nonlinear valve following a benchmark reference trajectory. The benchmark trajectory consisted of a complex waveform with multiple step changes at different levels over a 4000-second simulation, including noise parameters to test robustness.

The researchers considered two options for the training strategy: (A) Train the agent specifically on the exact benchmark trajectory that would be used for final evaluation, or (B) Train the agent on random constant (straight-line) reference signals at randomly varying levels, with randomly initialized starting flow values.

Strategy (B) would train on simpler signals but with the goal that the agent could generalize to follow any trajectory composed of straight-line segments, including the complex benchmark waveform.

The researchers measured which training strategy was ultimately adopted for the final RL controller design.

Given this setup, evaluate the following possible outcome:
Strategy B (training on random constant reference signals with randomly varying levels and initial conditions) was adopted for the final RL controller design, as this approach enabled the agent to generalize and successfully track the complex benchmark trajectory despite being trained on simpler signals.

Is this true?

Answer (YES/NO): YES